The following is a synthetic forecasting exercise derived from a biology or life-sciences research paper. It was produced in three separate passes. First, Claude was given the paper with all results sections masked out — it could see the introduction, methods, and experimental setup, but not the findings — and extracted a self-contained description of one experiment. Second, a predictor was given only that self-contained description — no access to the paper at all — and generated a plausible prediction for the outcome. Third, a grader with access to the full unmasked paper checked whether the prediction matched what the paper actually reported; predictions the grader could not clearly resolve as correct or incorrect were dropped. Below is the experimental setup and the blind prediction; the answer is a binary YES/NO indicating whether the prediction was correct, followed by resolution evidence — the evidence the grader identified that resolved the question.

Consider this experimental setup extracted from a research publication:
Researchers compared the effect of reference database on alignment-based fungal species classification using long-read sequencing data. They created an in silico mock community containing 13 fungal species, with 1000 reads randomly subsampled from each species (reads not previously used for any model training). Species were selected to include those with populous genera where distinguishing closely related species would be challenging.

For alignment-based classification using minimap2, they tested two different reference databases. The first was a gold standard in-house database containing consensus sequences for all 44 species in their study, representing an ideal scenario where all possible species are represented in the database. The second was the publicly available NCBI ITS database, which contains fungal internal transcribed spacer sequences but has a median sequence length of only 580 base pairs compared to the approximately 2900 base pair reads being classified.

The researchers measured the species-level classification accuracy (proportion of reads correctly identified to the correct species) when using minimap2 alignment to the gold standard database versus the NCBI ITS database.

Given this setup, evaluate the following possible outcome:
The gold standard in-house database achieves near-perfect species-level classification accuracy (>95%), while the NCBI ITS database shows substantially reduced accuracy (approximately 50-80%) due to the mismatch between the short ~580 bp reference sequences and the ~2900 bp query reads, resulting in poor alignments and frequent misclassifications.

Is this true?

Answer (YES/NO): NO